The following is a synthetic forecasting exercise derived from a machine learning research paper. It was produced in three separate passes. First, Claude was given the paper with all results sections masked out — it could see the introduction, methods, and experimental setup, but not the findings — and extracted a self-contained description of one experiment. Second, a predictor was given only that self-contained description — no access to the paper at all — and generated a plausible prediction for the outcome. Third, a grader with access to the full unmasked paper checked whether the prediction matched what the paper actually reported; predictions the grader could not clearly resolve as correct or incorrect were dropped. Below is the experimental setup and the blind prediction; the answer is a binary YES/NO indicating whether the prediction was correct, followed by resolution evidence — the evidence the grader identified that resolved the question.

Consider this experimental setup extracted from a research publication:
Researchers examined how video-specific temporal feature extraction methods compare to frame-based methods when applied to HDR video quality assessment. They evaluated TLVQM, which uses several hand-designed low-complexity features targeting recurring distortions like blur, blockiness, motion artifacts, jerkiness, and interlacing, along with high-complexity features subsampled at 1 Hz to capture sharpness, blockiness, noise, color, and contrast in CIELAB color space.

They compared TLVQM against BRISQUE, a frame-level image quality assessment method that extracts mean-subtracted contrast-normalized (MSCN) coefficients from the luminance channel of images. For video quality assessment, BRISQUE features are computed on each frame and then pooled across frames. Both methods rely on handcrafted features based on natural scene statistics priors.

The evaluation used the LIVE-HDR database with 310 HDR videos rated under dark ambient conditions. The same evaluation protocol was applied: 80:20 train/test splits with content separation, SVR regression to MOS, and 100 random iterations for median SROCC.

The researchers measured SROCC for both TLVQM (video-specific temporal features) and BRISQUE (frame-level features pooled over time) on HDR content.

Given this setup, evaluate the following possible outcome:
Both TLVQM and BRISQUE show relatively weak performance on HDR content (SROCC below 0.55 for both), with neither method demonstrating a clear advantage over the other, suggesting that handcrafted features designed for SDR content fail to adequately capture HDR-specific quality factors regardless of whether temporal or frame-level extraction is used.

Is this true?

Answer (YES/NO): NO